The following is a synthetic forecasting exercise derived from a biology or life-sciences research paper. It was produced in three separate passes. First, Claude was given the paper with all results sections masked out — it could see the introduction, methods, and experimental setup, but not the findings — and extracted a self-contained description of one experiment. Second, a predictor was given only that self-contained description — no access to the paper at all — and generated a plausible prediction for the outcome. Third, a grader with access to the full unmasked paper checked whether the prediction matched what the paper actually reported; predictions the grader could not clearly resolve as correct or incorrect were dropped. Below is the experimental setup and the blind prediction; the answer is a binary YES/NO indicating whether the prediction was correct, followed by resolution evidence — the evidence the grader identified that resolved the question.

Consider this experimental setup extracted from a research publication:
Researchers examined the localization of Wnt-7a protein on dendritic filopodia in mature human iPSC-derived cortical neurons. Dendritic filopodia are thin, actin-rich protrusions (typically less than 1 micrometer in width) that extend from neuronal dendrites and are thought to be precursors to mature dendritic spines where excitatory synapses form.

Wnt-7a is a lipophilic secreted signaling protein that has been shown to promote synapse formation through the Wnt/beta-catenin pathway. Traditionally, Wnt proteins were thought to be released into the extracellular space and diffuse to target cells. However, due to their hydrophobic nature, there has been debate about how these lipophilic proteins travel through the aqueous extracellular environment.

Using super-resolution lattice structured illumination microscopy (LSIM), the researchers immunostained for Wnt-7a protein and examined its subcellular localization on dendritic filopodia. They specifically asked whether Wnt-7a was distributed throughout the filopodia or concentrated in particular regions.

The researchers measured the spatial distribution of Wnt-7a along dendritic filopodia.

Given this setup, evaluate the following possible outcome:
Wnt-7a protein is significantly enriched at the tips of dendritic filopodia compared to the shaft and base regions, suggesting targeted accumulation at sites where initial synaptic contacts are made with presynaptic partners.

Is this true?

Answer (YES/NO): YES